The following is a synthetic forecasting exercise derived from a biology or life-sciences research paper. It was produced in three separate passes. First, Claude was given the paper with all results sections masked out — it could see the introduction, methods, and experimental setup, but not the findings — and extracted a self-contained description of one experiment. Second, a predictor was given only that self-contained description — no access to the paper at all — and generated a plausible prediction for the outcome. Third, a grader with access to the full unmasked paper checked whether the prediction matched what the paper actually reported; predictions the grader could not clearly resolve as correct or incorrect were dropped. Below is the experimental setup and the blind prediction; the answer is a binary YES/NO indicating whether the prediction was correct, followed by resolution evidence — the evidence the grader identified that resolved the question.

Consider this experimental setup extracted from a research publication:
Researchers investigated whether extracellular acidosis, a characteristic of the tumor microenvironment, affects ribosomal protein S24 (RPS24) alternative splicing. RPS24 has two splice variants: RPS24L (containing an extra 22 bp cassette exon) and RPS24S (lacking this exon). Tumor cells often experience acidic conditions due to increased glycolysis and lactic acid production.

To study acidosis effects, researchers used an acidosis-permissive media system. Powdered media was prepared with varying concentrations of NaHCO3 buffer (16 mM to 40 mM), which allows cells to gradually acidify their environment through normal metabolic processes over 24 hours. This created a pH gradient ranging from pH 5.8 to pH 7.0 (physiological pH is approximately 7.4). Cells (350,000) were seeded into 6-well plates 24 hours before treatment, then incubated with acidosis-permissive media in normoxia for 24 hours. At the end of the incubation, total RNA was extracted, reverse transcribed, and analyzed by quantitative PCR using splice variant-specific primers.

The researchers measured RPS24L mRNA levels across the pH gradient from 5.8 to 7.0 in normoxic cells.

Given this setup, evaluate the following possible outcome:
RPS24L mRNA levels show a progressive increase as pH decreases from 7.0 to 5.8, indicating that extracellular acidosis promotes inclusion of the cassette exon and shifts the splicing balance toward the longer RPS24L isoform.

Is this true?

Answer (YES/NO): NO